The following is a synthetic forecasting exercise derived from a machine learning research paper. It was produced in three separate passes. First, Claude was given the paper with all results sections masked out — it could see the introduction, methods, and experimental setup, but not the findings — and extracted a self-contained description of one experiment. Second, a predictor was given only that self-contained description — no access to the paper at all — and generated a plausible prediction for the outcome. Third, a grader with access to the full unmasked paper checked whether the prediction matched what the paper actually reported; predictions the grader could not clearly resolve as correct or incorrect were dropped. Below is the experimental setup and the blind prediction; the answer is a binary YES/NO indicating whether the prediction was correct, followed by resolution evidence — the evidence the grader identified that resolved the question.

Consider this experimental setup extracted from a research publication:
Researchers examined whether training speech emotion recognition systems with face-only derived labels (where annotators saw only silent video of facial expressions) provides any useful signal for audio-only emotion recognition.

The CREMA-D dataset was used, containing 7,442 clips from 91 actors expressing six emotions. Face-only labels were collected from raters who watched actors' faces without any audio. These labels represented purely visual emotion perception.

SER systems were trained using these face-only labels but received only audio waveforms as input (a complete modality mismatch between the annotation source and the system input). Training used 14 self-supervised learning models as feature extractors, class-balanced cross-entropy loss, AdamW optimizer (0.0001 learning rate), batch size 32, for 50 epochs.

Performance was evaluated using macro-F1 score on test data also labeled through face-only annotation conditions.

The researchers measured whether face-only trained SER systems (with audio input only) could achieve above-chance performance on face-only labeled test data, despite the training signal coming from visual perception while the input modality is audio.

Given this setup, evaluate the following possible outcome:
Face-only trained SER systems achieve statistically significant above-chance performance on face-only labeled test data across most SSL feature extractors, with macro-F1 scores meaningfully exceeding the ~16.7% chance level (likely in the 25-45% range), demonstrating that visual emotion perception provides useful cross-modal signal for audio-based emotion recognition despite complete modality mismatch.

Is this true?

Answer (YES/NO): NO